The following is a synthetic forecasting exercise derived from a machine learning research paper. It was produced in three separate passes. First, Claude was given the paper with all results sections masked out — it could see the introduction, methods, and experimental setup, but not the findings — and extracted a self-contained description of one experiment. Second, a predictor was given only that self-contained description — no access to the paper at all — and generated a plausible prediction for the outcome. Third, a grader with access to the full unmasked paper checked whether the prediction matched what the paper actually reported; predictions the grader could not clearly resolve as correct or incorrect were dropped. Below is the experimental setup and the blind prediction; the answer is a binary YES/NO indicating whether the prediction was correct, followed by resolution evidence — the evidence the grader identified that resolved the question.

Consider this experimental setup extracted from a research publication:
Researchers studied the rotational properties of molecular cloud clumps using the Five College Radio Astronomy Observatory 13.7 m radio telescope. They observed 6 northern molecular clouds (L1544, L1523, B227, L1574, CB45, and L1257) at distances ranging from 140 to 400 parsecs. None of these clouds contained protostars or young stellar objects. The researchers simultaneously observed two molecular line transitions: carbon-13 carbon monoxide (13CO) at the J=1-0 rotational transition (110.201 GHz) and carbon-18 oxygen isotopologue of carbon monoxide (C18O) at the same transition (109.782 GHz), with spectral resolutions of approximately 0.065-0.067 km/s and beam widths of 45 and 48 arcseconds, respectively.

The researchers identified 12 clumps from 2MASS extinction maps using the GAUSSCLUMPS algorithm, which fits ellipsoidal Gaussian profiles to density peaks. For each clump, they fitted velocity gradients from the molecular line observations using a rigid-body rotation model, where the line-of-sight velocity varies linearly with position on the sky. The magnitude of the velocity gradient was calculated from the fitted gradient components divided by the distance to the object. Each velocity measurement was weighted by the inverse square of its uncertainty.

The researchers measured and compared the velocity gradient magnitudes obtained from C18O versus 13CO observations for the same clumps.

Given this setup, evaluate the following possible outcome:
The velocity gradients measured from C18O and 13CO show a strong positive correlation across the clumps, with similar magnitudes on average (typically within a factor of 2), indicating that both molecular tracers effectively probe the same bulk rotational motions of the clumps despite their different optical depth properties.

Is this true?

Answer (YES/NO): NO